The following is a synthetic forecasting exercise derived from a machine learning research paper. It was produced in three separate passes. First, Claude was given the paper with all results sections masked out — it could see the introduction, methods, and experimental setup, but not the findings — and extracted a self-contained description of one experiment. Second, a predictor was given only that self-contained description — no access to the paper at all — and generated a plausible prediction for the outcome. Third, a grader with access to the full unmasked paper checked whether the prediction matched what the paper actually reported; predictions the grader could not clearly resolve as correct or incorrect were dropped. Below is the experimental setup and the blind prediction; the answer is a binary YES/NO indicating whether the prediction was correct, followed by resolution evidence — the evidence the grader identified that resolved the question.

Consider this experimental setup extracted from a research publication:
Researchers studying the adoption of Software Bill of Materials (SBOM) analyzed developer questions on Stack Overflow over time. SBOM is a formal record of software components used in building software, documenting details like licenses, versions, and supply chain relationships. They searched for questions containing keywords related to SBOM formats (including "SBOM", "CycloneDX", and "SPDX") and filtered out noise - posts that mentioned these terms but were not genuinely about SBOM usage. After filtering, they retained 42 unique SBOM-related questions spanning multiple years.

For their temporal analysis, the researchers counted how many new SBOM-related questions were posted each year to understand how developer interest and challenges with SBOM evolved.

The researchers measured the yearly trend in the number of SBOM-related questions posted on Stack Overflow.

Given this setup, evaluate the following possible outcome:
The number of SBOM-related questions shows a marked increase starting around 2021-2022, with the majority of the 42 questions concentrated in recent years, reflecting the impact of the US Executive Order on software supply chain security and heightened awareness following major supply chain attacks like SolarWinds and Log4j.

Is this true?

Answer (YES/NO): YES